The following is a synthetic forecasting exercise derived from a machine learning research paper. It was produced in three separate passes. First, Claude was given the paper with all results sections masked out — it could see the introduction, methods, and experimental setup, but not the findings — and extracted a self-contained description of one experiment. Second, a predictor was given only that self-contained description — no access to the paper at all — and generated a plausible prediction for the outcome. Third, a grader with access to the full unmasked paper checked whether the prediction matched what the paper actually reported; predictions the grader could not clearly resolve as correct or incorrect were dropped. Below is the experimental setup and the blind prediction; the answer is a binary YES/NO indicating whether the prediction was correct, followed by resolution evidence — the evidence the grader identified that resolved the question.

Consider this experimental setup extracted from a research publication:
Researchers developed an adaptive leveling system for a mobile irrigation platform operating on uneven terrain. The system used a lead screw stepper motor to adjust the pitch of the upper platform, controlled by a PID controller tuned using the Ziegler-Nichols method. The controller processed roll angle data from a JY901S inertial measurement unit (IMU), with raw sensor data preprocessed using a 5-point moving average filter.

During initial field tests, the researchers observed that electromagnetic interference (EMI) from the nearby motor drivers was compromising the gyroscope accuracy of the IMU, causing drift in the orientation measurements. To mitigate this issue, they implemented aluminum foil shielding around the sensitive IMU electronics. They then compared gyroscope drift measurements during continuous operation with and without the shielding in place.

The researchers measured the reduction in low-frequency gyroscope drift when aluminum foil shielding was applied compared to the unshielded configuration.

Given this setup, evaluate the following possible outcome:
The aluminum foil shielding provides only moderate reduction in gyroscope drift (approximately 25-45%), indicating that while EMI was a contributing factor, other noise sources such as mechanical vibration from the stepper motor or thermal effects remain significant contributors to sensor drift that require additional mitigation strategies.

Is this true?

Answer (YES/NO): NO